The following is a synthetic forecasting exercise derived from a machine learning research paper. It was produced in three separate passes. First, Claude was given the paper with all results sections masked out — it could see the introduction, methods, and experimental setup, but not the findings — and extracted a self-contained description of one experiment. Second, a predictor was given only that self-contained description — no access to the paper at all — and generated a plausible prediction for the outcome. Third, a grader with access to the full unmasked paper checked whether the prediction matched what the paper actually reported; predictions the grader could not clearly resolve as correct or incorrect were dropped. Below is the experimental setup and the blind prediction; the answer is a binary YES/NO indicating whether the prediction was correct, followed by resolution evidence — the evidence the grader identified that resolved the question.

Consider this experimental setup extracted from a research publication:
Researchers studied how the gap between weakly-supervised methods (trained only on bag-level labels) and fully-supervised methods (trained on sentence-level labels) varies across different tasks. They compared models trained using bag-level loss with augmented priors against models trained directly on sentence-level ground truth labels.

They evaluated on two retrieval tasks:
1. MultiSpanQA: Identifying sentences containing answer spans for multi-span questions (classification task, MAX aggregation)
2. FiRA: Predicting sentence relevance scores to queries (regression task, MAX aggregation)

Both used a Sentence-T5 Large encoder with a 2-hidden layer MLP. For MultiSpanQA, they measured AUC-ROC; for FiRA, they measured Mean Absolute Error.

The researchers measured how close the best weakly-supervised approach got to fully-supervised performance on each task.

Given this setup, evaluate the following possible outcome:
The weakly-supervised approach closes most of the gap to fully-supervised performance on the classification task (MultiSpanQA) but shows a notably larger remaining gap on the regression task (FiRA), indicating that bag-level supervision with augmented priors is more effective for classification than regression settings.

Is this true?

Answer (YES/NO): NO